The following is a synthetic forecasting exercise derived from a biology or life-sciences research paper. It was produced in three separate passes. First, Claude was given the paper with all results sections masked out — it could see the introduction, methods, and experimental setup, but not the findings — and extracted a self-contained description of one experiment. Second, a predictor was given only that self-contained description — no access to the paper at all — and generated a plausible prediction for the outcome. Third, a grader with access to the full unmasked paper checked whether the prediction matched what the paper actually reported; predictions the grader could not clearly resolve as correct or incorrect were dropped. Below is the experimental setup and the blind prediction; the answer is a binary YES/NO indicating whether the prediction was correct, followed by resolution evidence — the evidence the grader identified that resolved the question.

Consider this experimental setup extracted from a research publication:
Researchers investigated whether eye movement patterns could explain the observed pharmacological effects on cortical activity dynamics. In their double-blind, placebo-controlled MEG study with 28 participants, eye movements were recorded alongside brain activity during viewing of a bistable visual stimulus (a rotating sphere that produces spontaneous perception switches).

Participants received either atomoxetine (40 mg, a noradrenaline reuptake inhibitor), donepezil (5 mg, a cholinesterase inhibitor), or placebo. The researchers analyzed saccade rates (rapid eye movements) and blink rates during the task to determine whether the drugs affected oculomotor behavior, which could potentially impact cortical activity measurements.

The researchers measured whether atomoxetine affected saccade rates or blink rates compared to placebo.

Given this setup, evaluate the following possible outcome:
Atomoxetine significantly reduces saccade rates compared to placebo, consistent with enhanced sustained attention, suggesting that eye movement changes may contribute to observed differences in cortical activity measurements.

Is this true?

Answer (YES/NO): NO